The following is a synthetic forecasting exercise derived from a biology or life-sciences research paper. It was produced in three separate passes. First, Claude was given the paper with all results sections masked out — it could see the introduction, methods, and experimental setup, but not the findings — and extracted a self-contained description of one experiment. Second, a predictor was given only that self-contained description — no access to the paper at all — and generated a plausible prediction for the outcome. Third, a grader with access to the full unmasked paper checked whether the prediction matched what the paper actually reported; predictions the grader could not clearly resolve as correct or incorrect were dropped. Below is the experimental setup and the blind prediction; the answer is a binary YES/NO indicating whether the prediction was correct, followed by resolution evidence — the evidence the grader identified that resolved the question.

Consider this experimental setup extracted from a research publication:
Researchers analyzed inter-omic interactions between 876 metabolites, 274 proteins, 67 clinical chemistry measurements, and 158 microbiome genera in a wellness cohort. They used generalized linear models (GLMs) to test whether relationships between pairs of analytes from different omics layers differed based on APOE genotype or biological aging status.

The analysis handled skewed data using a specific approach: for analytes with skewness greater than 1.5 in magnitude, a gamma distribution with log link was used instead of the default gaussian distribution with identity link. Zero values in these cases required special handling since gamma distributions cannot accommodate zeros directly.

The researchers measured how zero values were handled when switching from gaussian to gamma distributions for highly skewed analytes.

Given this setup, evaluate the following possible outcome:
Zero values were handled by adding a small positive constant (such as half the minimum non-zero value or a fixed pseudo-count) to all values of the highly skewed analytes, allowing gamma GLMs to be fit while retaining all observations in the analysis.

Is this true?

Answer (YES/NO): YES